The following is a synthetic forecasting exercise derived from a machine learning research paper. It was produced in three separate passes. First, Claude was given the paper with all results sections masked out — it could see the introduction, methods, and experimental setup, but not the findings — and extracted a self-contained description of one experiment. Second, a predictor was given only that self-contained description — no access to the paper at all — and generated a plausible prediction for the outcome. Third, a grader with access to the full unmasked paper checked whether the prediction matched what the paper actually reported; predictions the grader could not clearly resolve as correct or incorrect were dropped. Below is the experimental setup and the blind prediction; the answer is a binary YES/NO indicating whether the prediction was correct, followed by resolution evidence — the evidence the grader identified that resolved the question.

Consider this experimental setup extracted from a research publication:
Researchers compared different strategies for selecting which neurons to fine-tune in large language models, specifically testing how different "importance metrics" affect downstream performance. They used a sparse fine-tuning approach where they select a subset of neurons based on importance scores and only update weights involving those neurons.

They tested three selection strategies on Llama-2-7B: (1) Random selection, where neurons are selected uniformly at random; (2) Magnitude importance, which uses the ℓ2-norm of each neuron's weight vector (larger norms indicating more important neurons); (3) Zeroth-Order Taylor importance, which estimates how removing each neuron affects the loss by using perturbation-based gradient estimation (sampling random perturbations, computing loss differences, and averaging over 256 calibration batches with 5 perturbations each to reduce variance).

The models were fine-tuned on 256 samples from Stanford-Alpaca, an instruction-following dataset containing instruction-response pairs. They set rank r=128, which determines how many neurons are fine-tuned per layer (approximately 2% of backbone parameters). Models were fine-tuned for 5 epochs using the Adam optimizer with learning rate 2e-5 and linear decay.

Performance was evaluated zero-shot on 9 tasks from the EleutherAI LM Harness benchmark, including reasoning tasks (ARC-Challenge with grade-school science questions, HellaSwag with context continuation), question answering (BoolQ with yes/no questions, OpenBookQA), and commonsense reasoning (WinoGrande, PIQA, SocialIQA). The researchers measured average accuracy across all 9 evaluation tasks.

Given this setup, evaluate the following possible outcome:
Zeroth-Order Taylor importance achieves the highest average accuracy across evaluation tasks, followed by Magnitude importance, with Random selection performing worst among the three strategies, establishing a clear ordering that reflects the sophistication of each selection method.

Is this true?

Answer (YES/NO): YES